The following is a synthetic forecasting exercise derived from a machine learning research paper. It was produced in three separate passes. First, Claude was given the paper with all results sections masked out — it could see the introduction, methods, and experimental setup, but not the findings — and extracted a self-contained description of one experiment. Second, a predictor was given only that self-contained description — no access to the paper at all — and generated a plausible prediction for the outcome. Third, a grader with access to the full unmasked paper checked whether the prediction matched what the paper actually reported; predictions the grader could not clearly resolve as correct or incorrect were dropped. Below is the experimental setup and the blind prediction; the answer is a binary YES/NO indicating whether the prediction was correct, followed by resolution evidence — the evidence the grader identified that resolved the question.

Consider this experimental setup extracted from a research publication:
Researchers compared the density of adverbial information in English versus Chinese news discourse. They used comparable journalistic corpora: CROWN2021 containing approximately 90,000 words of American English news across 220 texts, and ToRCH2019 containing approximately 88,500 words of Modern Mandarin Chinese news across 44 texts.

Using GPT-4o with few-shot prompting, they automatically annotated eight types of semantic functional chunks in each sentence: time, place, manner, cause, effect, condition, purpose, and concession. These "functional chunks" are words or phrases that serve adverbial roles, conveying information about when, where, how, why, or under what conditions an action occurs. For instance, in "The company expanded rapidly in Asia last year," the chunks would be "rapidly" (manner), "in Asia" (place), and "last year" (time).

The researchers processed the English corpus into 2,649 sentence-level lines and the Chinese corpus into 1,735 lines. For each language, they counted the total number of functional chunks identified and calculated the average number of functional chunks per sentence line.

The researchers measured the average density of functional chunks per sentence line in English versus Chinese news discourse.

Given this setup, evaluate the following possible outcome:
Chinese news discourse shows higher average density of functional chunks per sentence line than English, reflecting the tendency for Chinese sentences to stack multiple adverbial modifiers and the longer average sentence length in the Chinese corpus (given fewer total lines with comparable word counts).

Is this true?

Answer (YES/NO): YES